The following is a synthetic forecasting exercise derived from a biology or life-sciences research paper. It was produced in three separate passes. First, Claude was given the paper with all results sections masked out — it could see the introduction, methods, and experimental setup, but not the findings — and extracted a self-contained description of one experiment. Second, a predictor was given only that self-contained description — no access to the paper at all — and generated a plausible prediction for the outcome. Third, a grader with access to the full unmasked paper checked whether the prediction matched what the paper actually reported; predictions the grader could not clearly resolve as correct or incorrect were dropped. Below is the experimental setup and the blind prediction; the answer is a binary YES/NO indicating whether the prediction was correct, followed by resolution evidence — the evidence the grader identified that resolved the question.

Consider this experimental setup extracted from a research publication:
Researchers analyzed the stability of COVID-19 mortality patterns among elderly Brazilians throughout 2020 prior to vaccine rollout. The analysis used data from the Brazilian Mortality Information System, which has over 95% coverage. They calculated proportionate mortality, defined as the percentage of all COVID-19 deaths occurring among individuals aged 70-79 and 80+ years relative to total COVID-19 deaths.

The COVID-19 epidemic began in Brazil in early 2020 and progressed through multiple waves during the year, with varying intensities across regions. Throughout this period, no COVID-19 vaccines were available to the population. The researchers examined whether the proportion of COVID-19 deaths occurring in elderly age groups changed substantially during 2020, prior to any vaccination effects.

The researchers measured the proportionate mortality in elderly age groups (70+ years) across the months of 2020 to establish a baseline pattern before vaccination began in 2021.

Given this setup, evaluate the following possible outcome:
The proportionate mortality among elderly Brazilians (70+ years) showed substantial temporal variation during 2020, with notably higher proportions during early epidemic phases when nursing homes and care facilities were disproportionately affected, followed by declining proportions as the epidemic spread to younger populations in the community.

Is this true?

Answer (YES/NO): NO